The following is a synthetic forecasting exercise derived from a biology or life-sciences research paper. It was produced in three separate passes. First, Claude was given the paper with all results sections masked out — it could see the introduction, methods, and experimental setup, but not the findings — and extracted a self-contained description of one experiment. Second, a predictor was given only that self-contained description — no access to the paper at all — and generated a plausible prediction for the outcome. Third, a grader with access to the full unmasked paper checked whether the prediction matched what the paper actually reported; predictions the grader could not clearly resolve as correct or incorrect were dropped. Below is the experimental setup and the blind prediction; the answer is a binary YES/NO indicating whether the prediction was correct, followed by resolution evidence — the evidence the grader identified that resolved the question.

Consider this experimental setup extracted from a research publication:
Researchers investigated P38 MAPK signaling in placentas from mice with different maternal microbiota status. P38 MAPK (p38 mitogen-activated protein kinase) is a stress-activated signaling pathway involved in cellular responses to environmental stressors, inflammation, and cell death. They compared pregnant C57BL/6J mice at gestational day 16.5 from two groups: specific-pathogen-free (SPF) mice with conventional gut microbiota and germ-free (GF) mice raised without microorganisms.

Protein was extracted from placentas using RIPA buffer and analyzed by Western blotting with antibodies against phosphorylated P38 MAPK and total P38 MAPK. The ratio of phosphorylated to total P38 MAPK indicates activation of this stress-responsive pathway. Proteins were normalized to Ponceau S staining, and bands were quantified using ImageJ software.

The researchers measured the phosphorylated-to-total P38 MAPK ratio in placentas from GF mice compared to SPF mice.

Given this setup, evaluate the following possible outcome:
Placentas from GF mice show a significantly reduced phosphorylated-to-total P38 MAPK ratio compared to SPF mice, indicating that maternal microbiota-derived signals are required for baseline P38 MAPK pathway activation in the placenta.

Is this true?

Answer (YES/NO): NO